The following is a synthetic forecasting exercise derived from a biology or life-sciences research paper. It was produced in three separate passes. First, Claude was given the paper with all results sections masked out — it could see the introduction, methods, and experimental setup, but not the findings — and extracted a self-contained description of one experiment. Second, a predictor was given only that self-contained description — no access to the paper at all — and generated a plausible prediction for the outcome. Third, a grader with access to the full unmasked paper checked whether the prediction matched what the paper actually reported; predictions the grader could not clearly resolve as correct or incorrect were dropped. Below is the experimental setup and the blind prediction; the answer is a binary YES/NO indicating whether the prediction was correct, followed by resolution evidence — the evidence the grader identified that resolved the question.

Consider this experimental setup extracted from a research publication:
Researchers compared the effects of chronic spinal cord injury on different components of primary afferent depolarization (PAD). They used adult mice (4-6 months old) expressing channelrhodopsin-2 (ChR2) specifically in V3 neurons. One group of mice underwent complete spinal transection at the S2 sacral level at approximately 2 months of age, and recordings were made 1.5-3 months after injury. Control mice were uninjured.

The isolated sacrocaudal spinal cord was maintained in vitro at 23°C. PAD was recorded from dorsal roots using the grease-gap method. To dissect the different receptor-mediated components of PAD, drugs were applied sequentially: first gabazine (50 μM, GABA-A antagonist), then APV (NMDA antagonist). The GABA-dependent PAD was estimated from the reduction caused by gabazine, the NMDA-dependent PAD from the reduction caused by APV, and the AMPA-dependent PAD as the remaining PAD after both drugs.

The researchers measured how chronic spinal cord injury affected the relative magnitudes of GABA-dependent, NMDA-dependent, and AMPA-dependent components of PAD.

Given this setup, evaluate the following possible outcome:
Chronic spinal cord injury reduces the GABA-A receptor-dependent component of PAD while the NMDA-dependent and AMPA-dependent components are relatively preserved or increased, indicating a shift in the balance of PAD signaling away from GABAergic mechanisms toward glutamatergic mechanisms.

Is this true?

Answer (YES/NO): YES